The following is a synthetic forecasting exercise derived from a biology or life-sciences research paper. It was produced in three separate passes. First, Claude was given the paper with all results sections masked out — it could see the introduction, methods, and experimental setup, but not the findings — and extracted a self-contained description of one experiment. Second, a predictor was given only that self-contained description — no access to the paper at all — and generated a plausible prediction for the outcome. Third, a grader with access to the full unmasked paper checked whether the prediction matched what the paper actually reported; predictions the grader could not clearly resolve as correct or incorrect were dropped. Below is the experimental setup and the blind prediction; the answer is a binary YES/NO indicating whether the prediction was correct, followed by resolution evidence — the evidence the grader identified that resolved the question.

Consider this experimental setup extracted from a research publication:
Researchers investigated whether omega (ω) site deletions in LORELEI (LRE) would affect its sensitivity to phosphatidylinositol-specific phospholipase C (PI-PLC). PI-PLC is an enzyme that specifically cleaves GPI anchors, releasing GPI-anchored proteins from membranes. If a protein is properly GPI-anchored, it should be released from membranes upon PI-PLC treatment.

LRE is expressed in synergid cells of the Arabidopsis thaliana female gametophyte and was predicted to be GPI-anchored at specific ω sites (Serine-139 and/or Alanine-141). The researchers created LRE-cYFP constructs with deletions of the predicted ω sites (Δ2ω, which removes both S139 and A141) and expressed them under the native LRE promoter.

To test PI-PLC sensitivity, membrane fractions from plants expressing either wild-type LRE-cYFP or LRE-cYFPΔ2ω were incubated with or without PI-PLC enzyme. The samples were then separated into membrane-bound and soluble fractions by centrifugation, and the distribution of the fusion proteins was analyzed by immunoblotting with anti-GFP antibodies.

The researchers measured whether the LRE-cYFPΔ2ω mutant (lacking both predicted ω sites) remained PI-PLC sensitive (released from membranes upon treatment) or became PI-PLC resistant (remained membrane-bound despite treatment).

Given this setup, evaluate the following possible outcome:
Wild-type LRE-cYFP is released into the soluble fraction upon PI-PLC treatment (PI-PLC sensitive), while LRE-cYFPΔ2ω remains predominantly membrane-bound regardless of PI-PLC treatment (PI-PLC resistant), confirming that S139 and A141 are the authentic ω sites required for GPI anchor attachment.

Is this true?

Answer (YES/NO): NO